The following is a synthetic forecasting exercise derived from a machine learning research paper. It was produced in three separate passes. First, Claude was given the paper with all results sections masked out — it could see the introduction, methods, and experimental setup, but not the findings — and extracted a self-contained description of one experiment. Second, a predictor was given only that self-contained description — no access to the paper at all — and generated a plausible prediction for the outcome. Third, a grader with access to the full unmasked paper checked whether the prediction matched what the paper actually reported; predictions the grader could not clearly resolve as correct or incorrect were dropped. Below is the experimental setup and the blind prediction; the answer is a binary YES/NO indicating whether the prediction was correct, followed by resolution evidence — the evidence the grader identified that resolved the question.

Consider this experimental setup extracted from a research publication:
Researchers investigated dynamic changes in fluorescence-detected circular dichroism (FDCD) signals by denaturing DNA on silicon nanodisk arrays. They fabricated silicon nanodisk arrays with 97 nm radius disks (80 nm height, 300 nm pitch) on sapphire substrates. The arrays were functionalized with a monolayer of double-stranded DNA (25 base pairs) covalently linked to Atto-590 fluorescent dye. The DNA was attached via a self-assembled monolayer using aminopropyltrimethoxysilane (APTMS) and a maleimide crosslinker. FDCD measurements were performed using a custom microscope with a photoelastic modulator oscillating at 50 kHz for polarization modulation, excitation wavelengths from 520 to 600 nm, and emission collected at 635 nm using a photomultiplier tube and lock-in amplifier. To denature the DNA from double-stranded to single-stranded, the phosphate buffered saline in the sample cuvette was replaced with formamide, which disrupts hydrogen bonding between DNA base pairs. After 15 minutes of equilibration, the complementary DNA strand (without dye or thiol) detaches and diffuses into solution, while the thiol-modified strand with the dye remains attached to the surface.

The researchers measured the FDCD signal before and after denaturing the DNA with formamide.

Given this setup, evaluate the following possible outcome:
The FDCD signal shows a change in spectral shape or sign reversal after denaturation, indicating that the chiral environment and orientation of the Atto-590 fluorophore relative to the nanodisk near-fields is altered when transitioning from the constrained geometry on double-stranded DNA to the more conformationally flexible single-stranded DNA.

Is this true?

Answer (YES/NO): YES